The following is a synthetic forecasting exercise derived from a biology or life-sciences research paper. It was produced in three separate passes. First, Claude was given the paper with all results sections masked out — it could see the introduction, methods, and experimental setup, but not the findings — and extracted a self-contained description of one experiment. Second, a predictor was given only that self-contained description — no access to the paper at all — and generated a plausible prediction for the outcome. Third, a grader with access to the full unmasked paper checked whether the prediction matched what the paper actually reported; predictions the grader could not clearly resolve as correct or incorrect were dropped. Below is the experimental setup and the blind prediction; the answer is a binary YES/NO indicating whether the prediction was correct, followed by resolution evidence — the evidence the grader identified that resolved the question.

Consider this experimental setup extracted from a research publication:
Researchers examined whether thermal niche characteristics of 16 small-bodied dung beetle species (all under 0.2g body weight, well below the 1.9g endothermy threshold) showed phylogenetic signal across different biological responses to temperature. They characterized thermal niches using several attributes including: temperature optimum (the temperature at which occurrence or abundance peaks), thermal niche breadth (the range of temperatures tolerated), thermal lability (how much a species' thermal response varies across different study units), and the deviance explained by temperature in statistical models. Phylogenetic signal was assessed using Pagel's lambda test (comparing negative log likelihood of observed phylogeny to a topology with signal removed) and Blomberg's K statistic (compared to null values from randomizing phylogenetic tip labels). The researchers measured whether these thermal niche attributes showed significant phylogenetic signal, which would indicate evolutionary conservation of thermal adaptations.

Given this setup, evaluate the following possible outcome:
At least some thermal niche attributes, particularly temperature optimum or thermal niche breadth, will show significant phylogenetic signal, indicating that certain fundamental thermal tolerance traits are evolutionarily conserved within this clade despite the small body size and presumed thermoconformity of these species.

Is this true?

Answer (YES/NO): NO